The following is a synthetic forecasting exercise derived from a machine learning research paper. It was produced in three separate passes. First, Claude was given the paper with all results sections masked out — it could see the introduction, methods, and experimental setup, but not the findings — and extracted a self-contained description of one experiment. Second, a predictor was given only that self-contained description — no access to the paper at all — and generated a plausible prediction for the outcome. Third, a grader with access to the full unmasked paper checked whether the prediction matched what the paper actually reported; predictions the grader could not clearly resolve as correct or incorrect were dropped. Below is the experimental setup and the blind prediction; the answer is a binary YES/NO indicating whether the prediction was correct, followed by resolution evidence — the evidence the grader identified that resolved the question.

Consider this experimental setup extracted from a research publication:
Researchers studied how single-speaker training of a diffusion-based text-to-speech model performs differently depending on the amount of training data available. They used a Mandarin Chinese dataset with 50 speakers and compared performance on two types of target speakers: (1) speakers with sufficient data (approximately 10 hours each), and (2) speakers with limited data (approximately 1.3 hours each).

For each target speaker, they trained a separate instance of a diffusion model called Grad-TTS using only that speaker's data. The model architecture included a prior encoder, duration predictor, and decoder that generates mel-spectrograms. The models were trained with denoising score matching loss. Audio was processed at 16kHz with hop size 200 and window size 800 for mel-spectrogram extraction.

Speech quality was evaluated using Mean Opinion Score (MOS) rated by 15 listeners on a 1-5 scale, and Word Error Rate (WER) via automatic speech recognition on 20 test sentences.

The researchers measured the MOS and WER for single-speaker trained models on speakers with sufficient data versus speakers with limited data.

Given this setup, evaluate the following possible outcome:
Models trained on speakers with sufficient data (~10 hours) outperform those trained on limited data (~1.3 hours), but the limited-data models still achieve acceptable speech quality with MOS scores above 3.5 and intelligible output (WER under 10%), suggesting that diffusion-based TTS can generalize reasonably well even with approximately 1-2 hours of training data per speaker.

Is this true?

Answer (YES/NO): NO